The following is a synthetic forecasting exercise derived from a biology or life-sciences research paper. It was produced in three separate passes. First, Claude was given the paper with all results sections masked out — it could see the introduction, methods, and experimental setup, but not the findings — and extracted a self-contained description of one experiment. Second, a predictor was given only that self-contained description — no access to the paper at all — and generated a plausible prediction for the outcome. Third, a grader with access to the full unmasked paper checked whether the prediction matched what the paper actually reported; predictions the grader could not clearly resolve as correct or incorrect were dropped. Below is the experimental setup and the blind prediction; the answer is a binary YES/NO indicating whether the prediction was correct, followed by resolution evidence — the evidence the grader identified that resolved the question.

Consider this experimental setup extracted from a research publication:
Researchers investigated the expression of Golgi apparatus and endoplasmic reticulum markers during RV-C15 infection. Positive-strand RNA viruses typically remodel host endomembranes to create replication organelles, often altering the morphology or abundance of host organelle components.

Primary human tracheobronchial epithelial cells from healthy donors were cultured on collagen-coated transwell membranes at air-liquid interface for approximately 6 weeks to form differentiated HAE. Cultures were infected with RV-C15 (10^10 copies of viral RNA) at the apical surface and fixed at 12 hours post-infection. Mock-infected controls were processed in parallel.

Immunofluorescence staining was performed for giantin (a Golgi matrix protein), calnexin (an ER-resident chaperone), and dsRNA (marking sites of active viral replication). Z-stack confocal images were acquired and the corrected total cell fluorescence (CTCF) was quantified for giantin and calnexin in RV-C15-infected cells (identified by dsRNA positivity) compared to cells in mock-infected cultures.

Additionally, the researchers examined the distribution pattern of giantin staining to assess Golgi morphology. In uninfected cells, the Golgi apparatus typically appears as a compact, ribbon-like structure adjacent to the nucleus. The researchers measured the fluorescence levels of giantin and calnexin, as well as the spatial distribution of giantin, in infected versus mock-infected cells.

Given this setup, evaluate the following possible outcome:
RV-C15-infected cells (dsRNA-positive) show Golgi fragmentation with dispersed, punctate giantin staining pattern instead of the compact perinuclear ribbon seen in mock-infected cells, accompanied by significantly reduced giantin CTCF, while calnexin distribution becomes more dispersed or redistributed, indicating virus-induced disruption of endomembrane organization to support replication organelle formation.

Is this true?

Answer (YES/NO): NO